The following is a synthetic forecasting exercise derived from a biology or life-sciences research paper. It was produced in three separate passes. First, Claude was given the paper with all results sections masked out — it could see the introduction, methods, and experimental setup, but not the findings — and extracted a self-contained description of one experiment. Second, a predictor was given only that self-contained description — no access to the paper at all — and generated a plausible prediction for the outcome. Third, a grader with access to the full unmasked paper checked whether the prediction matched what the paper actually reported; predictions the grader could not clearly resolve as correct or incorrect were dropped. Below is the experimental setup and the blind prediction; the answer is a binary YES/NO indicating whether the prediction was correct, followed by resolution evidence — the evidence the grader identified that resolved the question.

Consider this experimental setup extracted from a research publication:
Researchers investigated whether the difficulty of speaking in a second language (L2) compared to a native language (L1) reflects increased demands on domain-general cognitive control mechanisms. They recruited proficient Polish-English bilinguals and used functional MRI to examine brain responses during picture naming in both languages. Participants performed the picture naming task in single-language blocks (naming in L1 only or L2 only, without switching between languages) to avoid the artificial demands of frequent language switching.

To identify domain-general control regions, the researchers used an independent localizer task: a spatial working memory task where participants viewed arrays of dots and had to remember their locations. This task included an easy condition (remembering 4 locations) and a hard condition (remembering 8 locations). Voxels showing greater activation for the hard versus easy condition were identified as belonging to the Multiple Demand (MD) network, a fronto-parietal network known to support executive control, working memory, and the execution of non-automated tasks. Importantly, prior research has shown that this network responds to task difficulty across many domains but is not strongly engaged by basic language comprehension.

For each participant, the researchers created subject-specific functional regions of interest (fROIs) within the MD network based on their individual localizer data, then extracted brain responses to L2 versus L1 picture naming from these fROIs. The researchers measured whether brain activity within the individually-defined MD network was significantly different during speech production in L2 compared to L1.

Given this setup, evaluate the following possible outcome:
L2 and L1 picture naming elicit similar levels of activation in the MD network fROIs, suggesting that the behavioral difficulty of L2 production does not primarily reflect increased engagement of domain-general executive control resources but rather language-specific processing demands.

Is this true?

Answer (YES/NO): NO